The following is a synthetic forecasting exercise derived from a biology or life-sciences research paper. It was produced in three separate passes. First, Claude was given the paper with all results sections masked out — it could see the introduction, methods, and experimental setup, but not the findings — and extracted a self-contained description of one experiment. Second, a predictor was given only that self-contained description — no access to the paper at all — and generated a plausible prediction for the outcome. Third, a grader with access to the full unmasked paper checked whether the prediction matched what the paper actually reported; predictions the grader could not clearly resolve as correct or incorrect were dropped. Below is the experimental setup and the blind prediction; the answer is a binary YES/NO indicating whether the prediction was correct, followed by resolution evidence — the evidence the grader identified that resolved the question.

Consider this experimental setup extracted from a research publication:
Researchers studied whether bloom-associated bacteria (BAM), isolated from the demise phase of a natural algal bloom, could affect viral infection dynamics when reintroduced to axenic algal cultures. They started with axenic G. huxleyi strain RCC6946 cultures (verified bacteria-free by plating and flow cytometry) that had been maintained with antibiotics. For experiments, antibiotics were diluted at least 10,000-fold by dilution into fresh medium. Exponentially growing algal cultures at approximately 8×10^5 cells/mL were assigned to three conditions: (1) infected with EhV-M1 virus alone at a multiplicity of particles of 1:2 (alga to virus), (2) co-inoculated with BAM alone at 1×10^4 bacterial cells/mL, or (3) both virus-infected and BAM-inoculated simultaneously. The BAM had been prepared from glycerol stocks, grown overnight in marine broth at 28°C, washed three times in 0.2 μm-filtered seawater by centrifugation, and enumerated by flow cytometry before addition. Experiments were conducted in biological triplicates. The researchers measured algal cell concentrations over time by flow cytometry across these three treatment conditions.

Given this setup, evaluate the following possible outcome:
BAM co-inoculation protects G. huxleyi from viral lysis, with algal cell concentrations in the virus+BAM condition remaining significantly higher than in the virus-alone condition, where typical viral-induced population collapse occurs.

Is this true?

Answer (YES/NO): NO